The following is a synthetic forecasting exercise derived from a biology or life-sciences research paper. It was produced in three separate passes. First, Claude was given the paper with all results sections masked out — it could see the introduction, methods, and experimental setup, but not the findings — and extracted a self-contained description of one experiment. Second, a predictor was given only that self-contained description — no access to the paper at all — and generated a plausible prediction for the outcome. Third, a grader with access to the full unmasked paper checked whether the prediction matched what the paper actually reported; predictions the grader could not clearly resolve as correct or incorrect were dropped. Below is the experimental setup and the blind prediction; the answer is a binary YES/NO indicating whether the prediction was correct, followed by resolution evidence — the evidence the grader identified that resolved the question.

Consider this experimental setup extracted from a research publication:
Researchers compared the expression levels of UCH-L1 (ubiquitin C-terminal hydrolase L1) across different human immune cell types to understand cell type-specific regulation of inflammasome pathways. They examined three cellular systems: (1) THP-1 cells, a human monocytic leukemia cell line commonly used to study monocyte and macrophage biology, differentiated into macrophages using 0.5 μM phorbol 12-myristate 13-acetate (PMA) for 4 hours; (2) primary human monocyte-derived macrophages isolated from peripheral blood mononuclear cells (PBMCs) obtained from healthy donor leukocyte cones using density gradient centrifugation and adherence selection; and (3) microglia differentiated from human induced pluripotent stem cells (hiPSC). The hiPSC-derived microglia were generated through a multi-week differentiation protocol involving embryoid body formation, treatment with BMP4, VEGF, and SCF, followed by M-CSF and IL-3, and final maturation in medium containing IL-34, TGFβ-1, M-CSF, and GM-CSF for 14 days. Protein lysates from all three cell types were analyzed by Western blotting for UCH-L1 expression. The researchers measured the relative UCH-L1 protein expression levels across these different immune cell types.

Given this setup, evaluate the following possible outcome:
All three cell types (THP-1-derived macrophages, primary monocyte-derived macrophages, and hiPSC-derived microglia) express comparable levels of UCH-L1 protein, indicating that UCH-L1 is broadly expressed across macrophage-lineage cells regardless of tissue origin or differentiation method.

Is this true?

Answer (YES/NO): NO